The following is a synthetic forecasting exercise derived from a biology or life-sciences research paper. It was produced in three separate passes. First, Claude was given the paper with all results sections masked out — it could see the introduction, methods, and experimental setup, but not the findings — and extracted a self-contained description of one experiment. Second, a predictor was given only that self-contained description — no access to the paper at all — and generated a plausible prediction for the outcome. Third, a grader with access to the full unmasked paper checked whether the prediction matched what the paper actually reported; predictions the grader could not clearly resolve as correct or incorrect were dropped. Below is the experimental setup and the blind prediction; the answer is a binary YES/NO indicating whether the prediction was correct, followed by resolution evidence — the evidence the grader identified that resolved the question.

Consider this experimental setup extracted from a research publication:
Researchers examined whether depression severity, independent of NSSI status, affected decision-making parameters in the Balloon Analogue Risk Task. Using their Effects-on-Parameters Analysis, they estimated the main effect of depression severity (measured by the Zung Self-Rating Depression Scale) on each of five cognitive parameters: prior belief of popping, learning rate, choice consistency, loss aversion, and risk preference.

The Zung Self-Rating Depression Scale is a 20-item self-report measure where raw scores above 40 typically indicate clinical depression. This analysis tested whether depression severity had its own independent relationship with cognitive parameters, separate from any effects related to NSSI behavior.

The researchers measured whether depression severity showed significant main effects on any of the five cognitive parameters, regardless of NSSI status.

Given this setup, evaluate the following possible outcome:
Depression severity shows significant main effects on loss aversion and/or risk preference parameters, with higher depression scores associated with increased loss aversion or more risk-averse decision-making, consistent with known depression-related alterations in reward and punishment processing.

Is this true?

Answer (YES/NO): NO